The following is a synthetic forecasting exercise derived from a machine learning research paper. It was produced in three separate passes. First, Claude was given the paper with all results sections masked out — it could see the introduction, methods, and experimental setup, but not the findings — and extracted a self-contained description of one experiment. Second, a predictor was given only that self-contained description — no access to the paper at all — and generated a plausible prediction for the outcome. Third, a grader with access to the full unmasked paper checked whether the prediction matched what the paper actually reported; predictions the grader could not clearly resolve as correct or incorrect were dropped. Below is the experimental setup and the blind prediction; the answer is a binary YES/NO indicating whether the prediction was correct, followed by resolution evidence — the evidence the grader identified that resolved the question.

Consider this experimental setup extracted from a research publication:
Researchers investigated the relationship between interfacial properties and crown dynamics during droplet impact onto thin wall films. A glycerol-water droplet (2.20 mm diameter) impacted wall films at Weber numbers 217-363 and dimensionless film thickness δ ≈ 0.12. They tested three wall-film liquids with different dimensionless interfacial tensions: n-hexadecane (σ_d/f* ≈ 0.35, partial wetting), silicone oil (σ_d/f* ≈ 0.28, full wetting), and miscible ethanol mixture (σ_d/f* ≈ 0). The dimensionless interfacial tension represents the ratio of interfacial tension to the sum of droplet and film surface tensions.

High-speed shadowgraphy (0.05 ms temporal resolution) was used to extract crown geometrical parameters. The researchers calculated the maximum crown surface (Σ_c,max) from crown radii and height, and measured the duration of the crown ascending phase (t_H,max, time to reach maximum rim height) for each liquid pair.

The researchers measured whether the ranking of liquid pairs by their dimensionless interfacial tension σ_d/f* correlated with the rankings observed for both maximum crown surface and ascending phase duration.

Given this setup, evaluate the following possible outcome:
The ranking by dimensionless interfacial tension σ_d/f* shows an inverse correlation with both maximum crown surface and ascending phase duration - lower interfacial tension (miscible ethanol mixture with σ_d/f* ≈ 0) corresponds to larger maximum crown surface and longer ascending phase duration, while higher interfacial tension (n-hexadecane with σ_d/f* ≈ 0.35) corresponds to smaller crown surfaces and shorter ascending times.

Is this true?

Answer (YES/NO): YES